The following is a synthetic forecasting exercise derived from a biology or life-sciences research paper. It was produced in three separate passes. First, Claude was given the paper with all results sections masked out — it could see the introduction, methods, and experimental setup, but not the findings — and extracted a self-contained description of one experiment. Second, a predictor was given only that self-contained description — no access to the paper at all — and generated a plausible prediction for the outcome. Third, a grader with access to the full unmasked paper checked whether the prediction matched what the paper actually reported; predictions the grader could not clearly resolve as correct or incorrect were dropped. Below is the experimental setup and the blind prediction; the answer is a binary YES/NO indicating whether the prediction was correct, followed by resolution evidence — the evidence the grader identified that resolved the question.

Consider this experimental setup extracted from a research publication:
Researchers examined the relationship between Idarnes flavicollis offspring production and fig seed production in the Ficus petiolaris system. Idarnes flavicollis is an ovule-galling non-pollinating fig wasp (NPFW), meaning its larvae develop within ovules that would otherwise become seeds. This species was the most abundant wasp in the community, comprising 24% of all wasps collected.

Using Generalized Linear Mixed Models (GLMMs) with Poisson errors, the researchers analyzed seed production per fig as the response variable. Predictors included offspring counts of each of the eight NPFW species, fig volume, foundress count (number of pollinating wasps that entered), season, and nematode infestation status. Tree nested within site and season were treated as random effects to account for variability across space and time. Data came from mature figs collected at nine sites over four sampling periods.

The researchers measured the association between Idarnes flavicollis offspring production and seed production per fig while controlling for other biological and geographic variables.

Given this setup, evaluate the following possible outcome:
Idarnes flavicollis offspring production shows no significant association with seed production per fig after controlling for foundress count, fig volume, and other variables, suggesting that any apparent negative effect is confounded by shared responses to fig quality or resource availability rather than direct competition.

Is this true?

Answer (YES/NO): NO